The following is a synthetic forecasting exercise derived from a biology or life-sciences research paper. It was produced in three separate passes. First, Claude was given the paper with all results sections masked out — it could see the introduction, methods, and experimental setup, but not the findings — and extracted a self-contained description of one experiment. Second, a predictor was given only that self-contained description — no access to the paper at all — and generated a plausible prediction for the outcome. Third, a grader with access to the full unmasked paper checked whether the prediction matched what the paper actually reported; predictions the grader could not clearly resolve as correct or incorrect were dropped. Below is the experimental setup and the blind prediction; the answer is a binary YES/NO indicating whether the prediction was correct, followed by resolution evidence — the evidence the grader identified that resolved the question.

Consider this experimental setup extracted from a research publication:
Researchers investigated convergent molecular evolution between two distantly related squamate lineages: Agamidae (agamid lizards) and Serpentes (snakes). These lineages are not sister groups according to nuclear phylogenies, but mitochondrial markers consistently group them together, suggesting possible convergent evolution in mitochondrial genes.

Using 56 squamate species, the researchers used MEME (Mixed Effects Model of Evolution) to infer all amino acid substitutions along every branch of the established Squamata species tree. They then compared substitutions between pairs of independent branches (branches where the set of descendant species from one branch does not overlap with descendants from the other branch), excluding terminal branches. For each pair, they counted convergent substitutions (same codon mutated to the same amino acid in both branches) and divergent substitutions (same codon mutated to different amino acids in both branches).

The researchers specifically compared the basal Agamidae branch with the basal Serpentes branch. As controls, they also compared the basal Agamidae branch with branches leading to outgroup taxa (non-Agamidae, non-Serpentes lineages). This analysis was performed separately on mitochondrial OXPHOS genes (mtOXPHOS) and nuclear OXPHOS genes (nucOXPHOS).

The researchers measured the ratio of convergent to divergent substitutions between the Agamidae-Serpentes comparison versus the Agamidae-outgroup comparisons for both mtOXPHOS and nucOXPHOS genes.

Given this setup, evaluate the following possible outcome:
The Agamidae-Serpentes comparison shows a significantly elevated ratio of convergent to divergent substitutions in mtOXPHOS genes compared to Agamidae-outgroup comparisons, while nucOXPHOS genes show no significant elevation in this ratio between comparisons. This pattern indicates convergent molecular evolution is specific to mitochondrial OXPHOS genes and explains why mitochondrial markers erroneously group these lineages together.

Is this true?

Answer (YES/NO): NO